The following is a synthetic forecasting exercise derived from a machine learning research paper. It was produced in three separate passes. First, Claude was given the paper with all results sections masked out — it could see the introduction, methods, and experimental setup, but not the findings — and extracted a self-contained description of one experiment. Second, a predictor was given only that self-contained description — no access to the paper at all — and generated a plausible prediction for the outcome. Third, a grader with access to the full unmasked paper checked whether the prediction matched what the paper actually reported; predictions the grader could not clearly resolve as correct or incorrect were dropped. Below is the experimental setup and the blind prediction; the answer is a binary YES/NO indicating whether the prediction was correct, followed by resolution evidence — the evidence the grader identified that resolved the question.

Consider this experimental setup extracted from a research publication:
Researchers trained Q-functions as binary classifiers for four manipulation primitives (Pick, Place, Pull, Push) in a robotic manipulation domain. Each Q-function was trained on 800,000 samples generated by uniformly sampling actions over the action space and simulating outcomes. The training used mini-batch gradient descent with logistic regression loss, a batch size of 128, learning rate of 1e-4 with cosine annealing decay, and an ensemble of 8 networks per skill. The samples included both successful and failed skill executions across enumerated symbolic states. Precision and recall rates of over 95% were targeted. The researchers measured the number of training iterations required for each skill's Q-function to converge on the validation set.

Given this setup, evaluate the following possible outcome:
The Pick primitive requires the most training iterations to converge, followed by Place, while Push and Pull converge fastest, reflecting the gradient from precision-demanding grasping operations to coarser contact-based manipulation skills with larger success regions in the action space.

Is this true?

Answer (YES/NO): NO